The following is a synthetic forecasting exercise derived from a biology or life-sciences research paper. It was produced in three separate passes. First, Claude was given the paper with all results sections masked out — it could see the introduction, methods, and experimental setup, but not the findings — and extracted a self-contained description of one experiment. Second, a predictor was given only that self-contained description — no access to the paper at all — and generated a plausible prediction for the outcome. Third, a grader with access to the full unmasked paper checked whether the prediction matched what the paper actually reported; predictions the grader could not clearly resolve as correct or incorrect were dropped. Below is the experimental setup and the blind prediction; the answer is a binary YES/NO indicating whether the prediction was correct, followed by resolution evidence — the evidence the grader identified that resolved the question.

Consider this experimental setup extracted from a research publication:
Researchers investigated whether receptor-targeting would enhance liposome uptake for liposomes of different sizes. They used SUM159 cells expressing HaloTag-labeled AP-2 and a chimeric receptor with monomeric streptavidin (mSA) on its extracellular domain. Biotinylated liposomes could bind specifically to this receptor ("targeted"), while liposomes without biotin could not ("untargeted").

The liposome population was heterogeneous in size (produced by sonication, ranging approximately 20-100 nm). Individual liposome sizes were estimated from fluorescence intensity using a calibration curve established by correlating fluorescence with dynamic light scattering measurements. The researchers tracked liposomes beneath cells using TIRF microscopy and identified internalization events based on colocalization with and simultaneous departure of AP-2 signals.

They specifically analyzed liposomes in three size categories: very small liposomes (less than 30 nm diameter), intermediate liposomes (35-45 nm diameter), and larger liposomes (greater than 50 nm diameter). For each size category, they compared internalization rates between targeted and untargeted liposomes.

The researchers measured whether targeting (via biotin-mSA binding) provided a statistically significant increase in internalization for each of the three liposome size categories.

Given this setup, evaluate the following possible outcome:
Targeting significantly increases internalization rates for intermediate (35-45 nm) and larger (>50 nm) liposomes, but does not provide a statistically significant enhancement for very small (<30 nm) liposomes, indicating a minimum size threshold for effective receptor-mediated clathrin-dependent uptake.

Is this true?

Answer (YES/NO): NO